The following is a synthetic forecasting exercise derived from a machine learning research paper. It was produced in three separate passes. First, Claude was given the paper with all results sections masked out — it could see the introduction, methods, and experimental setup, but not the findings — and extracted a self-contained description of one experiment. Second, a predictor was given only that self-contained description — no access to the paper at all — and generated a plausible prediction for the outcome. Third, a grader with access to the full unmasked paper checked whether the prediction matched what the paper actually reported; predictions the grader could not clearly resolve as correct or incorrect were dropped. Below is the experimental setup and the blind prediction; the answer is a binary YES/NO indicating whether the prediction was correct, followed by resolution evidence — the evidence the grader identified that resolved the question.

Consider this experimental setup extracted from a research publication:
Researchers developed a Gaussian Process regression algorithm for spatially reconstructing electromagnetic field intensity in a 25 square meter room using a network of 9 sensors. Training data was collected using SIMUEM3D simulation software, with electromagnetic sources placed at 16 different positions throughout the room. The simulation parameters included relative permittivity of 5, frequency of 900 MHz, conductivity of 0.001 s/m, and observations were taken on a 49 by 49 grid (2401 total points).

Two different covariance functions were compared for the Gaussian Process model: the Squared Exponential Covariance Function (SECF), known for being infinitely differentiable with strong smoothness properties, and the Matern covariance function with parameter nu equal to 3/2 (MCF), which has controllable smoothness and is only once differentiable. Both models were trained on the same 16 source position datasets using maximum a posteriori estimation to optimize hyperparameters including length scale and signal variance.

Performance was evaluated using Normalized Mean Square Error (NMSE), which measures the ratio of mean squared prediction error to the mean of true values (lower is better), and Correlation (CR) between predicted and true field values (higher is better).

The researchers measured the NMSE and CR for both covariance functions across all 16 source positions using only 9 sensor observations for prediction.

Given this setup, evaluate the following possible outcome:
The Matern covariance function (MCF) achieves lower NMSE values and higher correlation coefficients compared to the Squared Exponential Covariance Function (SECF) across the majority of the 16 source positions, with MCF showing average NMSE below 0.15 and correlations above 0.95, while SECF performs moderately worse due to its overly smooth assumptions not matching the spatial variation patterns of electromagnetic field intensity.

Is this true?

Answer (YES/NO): NO